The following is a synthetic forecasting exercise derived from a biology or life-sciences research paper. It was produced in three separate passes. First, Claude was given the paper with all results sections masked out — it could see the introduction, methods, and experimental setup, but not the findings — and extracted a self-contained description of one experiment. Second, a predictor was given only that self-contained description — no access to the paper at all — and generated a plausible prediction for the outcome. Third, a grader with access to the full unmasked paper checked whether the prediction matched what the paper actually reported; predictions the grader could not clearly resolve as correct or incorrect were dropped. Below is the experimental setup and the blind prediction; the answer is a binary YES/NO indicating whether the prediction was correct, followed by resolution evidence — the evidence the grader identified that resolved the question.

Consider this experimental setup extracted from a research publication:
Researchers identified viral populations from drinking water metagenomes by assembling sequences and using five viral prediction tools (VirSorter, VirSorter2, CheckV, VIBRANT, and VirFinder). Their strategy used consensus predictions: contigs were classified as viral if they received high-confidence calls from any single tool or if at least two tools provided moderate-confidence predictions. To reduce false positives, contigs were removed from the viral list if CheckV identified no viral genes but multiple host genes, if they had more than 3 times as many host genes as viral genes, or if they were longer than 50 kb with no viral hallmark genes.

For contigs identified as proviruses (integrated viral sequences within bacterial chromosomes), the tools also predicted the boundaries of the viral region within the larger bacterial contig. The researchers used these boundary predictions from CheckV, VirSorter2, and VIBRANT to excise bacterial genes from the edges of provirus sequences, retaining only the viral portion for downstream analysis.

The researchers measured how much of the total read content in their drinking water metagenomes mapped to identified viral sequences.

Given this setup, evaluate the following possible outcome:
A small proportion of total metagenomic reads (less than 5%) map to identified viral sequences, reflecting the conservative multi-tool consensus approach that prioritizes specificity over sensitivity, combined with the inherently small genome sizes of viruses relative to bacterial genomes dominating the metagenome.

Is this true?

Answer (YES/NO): NO